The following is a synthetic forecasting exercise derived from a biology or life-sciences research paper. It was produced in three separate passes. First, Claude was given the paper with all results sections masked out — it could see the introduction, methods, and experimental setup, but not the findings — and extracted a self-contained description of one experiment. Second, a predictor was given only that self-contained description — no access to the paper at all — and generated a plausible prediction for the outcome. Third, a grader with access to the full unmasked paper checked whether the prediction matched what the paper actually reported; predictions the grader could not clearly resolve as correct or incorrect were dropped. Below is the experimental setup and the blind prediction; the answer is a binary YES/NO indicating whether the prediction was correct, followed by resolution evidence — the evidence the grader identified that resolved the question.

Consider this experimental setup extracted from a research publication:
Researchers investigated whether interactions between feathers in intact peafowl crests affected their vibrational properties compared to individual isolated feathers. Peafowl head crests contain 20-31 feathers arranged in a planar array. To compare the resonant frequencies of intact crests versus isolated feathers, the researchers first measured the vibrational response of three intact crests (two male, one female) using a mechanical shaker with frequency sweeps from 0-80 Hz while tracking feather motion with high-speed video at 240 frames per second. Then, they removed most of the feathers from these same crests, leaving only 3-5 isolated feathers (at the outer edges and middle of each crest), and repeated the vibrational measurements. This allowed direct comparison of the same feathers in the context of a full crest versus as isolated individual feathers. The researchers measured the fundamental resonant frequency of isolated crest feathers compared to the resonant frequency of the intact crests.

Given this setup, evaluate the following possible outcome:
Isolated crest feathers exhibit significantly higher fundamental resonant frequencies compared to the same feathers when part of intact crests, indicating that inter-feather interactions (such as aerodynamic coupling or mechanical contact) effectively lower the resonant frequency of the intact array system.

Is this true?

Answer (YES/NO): NO